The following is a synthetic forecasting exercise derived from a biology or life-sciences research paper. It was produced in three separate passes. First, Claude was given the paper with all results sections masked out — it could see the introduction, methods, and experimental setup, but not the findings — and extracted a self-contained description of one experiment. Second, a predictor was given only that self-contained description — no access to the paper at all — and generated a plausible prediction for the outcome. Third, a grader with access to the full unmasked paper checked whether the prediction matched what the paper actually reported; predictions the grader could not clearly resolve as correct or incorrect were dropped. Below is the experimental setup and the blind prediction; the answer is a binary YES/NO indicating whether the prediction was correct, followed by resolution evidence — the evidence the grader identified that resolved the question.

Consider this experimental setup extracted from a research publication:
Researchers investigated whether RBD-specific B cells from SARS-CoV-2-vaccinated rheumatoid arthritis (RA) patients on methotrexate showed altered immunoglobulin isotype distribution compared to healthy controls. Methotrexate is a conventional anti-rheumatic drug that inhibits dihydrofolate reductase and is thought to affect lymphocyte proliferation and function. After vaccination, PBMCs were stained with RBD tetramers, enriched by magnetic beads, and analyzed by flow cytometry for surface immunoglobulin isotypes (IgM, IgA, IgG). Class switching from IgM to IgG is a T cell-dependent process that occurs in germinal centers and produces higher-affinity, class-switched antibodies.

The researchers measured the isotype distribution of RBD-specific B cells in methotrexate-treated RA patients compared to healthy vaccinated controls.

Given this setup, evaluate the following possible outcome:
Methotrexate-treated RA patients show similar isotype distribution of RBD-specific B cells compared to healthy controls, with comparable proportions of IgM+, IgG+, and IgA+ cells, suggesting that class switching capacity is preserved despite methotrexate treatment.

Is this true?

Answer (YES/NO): YES